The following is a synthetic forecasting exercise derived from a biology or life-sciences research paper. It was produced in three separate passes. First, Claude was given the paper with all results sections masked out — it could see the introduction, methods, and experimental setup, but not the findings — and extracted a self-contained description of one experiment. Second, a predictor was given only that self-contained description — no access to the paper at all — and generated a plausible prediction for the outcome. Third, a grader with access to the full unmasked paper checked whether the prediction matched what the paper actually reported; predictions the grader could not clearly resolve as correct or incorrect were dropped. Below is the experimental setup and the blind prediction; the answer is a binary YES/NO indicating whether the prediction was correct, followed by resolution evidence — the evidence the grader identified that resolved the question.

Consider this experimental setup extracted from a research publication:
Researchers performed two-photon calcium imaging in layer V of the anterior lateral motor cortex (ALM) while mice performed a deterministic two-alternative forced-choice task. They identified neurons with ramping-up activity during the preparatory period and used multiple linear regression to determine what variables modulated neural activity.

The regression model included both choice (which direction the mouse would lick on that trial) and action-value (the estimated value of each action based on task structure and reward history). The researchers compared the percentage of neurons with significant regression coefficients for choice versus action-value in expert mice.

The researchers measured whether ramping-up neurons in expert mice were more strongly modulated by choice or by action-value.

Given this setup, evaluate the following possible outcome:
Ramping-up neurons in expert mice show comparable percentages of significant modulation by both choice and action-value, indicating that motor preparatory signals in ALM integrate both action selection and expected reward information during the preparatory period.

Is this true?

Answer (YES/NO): NO